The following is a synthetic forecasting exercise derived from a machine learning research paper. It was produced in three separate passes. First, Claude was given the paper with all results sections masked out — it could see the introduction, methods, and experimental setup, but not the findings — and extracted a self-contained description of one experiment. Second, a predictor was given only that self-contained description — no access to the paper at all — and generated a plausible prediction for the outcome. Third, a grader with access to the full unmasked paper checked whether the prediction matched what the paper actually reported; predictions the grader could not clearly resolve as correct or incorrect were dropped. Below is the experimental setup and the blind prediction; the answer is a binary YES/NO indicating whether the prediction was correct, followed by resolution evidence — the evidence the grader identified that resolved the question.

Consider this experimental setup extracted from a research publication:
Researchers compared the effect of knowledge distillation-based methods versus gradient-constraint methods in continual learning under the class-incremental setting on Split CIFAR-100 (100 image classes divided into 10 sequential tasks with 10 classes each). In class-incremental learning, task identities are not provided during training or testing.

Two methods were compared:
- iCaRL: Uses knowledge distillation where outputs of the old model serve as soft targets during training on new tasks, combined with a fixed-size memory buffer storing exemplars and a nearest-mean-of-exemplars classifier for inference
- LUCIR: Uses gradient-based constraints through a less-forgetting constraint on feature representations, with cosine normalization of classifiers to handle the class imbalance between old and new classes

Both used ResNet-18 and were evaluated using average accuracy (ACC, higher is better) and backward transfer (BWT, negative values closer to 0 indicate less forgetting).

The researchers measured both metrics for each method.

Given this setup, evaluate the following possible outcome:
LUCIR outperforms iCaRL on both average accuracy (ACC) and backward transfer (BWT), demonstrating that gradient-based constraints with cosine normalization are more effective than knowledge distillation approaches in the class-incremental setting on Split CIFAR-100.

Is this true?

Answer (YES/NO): NO